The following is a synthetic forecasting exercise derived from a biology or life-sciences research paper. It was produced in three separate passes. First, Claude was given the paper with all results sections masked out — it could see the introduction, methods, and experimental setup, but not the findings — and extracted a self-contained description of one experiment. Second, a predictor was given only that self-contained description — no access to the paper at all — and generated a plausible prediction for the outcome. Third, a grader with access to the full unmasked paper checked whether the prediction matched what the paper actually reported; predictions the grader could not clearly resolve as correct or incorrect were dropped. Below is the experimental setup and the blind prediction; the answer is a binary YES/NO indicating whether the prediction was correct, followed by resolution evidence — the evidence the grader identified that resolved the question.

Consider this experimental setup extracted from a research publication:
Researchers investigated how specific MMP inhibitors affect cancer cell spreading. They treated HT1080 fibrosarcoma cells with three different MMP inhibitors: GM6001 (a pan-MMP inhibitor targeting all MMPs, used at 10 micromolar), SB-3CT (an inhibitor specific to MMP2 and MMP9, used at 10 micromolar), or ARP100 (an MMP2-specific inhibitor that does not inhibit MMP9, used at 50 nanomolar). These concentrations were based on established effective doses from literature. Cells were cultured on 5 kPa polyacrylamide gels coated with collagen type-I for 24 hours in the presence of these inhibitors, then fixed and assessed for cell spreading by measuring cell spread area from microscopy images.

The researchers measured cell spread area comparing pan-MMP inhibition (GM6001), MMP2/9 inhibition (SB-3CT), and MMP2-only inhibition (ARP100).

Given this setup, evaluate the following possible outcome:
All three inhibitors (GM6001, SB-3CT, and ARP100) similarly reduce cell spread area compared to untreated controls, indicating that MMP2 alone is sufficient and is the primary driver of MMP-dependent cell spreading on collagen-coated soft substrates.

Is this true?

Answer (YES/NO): NO